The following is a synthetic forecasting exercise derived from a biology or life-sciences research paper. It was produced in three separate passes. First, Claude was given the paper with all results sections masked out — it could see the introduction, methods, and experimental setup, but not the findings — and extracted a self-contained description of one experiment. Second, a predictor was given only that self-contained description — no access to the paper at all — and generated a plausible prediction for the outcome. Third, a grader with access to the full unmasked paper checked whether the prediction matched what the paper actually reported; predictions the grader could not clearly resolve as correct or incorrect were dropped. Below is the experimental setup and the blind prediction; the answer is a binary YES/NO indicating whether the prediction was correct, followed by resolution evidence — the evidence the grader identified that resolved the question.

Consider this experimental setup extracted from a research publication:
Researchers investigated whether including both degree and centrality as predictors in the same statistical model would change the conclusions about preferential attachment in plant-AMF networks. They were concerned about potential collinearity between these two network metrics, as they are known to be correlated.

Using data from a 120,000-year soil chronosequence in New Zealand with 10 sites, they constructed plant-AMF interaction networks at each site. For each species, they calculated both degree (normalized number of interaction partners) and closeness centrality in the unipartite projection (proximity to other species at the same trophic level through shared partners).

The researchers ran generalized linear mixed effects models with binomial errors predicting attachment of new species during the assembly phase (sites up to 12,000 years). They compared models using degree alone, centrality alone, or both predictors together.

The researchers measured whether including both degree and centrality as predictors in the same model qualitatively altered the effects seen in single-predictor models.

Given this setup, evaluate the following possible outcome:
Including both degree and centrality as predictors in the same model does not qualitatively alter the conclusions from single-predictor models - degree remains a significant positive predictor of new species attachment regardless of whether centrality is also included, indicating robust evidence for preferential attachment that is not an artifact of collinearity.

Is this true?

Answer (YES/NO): NO